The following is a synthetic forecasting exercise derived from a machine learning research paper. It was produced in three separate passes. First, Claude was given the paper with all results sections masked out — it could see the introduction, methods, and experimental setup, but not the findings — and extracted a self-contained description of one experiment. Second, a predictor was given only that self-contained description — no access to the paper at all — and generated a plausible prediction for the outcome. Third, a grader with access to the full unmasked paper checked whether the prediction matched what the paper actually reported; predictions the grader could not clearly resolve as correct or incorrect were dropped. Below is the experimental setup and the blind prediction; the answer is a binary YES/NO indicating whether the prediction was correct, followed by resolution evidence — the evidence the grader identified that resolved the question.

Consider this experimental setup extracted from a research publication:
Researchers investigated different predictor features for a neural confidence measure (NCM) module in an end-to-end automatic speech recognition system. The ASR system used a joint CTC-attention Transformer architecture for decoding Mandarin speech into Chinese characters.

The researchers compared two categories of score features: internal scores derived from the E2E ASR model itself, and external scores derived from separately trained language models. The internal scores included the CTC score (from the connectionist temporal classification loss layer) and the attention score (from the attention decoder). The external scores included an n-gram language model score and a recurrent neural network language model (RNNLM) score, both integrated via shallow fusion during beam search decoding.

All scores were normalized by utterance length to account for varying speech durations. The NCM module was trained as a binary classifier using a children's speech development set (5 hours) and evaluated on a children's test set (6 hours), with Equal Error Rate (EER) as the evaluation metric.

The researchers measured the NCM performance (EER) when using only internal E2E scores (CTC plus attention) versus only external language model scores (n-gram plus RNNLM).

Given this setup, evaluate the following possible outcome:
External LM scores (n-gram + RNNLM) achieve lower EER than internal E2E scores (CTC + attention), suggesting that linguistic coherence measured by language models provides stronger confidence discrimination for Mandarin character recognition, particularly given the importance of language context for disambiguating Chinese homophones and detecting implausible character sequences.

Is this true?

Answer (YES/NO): NO